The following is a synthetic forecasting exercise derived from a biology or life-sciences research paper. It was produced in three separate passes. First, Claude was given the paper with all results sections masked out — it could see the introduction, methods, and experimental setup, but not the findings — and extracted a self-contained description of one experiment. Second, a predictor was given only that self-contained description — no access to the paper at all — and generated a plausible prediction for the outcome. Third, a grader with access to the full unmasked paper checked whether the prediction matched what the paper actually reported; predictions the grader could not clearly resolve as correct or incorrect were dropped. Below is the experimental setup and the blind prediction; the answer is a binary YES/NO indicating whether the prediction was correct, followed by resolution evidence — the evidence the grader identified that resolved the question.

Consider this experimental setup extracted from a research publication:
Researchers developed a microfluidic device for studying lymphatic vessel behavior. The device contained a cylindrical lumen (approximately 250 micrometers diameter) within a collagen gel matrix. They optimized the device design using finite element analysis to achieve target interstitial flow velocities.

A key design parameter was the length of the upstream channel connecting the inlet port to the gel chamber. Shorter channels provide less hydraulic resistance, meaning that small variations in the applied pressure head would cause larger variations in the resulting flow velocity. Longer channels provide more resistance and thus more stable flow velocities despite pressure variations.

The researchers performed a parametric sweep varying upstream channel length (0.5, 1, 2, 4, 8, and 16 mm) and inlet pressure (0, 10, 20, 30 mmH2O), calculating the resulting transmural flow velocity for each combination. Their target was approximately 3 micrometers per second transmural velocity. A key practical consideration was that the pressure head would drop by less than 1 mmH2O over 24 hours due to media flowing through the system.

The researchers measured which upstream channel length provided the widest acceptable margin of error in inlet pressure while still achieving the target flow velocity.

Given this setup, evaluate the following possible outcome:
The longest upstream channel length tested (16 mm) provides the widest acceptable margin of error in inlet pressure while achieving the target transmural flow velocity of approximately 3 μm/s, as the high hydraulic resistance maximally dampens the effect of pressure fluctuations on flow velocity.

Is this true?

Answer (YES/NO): NO